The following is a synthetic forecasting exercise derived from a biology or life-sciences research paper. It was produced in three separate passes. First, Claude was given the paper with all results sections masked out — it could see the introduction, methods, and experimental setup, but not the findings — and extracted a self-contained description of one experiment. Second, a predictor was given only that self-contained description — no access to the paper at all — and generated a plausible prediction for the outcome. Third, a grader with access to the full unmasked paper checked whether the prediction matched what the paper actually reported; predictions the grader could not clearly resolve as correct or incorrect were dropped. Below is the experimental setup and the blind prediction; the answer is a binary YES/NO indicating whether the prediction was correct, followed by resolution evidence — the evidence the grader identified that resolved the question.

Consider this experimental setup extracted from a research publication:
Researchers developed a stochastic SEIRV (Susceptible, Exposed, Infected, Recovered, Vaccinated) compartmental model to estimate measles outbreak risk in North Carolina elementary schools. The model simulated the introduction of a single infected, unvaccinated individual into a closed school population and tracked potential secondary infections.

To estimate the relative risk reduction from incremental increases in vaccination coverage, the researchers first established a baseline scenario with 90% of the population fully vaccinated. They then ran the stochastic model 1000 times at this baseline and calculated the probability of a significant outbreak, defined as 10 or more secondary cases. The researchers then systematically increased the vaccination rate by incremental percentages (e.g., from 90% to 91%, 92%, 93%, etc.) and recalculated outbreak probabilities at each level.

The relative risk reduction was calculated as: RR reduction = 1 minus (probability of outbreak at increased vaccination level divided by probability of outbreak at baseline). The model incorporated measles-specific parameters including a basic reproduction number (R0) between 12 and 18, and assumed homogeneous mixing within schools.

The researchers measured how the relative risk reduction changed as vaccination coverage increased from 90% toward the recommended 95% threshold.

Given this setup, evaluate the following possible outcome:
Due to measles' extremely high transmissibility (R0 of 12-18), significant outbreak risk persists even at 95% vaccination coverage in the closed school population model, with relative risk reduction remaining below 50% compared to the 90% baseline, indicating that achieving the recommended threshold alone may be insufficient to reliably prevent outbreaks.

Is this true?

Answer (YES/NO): NO